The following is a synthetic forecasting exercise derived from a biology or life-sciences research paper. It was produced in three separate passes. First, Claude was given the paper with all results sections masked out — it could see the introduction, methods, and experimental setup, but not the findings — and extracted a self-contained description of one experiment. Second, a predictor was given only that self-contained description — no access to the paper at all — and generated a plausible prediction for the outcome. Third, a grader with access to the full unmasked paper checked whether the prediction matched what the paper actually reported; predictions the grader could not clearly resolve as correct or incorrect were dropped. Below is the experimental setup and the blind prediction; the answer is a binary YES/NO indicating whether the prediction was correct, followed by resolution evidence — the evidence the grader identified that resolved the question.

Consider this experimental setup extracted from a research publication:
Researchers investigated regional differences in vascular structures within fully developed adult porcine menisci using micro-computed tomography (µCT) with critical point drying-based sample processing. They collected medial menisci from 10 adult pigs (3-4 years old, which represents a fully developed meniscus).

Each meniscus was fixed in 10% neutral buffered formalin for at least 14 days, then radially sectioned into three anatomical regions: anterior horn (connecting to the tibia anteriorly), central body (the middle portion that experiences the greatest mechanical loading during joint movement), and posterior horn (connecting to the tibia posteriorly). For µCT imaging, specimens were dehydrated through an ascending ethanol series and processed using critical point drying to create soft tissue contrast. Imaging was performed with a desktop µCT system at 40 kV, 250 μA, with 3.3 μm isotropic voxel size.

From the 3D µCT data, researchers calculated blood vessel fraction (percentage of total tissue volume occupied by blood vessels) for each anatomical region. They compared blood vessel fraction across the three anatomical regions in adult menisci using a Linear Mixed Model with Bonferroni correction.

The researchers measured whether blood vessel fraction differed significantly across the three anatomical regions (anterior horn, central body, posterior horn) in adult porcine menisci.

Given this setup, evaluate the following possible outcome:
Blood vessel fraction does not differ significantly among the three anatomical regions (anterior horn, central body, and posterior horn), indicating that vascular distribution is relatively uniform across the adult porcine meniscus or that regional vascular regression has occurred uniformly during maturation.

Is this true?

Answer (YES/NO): YES